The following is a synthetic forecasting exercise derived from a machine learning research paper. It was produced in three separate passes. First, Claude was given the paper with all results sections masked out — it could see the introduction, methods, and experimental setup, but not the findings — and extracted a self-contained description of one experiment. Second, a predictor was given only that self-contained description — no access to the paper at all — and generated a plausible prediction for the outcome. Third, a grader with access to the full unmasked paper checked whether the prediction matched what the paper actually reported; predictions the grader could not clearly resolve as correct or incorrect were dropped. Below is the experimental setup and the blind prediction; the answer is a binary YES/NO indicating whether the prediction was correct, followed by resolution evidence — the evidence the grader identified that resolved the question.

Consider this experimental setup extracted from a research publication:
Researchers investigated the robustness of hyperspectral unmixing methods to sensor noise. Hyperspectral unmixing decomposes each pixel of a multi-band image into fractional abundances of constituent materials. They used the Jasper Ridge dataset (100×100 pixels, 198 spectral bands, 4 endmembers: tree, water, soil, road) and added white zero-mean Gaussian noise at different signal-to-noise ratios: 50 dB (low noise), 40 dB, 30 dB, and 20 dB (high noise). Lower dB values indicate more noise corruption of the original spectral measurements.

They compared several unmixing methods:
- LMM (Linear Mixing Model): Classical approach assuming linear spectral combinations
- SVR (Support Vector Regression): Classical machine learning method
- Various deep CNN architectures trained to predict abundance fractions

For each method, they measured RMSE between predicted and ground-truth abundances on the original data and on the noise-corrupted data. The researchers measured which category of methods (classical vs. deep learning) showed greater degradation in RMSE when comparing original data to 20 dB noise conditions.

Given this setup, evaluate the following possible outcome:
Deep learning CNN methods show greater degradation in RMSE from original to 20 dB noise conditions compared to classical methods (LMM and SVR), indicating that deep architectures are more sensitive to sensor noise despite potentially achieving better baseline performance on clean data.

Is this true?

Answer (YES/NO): YES